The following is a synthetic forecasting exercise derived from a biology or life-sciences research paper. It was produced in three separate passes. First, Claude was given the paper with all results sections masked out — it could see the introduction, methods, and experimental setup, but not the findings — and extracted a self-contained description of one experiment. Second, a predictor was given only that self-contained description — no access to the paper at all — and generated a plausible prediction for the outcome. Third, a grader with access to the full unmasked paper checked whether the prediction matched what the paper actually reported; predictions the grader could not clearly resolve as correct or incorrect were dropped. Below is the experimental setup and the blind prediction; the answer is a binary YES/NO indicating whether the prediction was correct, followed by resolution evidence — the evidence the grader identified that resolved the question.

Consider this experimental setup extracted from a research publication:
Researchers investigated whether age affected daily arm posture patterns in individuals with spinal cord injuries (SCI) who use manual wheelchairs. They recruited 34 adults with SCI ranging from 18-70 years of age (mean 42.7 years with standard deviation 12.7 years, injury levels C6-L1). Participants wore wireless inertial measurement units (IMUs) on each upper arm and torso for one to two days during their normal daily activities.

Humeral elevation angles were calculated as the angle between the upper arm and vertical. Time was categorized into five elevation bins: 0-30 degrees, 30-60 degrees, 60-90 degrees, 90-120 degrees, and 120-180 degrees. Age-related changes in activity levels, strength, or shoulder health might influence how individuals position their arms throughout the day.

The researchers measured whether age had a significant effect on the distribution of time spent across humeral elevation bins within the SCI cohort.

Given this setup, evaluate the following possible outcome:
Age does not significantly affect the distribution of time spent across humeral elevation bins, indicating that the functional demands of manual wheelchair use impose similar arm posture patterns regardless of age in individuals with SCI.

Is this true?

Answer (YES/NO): YES